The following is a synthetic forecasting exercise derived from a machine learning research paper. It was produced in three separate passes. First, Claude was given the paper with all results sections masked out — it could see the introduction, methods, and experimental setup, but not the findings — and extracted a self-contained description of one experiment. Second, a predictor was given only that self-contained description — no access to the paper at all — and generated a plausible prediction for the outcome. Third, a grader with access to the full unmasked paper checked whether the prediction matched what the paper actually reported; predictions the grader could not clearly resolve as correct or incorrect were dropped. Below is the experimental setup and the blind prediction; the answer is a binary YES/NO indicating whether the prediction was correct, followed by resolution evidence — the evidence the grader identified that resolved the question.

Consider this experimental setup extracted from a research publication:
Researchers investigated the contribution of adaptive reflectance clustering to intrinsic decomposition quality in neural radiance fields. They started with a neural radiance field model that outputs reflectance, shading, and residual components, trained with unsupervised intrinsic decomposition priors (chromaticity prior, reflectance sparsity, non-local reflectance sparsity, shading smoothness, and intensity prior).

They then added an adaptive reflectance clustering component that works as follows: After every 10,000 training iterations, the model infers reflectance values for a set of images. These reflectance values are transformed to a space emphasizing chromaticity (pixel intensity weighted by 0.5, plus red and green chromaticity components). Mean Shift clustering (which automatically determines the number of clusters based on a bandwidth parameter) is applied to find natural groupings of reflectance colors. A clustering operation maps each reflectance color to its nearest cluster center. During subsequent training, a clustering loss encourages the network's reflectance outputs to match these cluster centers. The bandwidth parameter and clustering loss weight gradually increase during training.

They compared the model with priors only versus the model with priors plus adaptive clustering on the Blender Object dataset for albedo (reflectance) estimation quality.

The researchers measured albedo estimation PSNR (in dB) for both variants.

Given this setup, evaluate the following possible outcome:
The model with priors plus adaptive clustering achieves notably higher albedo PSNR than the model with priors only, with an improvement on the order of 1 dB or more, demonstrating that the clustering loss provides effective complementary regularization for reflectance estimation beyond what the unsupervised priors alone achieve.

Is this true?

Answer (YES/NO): YES